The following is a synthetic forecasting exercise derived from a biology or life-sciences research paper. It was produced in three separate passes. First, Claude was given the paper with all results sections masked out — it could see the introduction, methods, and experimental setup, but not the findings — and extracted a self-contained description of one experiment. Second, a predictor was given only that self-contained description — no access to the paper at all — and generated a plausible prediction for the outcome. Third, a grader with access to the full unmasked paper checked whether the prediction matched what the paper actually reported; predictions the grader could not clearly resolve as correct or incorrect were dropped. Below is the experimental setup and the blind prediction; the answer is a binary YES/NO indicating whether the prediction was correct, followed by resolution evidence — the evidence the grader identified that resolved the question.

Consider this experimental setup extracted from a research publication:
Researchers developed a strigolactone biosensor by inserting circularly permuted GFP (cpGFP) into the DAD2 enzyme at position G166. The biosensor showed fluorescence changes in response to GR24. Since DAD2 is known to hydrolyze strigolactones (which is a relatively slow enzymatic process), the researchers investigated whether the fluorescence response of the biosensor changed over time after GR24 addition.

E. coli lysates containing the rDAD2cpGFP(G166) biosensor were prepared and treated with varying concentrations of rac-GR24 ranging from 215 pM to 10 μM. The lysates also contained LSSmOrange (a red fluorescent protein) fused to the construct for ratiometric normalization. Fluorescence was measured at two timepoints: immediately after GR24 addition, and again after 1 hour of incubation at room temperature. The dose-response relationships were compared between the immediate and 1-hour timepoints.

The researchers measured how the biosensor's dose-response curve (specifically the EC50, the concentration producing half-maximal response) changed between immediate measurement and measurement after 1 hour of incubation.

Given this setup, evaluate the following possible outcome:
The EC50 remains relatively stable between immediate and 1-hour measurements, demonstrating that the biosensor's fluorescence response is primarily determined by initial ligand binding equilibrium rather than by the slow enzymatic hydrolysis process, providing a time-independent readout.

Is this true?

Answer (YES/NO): NO